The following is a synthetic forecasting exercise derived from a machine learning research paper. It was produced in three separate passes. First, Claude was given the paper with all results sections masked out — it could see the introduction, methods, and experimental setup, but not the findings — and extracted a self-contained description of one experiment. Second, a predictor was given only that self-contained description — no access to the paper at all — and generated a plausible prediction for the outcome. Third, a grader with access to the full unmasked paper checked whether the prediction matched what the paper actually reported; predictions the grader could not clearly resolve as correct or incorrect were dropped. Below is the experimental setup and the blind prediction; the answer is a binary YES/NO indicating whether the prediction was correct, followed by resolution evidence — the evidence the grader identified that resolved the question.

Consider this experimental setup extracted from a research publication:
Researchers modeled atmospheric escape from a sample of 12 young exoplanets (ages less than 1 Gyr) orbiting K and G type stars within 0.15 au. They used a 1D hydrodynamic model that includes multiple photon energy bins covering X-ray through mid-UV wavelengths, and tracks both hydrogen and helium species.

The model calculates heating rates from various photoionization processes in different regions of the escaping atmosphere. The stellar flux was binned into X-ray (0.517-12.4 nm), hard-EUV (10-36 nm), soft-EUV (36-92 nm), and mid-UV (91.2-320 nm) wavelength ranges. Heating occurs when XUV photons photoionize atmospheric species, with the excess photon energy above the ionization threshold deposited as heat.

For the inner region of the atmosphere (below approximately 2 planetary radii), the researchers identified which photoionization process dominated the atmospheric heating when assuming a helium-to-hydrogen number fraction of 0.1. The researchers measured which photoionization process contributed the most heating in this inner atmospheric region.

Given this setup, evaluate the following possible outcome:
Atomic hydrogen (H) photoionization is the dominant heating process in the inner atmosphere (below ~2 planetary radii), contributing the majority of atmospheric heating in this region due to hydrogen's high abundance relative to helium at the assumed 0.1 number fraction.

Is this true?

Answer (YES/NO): NO